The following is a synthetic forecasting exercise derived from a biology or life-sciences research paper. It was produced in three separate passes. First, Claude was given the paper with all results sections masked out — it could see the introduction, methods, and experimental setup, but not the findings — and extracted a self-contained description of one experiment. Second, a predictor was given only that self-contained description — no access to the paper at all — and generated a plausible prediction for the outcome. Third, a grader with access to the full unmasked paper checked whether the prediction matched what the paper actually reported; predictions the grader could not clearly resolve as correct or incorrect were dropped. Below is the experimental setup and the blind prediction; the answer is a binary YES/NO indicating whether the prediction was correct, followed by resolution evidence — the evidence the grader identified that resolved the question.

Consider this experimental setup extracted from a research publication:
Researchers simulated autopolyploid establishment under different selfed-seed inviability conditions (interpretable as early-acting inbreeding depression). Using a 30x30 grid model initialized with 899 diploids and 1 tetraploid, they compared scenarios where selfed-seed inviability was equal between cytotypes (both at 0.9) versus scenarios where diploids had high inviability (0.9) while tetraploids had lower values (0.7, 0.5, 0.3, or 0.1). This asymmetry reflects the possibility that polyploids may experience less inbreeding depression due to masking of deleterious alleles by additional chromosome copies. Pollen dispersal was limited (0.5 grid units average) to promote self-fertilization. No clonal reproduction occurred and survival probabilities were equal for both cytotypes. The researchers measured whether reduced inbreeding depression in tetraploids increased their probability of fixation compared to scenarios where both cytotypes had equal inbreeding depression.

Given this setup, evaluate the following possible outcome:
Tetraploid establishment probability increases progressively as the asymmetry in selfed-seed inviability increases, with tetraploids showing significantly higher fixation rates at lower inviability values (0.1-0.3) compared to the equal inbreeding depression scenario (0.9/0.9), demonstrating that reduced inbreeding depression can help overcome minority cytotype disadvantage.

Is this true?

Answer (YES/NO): YES